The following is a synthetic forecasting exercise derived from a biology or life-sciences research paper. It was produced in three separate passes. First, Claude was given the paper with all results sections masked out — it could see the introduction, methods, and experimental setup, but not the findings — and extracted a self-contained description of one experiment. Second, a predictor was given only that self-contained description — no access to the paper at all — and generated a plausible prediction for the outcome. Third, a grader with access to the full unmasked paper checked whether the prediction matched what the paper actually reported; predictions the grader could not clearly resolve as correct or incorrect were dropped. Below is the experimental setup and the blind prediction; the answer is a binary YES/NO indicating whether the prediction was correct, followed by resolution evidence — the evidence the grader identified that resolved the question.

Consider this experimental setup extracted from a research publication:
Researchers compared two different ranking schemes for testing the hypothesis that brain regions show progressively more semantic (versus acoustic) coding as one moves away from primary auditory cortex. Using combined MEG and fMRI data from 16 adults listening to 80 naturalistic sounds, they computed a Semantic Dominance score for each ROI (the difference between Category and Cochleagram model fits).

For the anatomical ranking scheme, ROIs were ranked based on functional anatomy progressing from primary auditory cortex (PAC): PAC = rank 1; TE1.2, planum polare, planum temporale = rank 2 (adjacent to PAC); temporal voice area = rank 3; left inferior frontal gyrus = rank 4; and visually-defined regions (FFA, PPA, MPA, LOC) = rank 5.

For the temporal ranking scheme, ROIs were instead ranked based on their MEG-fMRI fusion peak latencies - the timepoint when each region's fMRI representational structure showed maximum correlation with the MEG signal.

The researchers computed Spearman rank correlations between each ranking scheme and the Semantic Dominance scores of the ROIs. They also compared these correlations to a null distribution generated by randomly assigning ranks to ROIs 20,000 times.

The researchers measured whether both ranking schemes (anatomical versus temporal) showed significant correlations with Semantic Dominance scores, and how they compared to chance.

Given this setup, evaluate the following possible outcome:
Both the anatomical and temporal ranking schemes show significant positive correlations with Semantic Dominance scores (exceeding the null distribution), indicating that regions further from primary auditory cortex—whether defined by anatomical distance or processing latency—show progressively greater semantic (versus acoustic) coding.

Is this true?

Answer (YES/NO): YES